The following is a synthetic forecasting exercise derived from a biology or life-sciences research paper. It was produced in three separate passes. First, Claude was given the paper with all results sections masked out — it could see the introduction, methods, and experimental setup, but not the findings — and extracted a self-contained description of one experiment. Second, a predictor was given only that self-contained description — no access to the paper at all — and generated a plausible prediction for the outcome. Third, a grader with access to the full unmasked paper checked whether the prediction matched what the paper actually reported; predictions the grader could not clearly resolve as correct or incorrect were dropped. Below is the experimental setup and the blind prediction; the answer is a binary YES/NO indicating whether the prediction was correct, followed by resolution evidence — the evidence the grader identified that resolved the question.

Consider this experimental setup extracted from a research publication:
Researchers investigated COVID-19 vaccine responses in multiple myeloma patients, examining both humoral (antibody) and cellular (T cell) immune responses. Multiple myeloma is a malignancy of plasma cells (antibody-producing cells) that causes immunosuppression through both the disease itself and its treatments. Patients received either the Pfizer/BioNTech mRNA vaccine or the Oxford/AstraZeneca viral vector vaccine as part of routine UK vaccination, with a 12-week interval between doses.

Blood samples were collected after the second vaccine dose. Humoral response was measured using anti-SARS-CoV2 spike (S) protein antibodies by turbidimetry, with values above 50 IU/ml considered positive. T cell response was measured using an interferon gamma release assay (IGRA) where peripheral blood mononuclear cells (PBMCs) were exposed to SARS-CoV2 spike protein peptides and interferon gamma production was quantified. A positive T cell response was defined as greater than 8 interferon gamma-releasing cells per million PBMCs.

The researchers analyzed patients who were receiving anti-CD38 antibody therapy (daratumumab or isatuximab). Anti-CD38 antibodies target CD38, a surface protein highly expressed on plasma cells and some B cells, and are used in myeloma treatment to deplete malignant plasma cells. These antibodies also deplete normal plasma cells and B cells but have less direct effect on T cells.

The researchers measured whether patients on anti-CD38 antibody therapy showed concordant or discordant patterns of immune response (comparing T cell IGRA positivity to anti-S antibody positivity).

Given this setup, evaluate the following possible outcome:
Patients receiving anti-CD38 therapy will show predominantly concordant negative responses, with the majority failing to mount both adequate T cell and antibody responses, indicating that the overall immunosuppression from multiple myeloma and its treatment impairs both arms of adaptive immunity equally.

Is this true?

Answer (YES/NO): NO